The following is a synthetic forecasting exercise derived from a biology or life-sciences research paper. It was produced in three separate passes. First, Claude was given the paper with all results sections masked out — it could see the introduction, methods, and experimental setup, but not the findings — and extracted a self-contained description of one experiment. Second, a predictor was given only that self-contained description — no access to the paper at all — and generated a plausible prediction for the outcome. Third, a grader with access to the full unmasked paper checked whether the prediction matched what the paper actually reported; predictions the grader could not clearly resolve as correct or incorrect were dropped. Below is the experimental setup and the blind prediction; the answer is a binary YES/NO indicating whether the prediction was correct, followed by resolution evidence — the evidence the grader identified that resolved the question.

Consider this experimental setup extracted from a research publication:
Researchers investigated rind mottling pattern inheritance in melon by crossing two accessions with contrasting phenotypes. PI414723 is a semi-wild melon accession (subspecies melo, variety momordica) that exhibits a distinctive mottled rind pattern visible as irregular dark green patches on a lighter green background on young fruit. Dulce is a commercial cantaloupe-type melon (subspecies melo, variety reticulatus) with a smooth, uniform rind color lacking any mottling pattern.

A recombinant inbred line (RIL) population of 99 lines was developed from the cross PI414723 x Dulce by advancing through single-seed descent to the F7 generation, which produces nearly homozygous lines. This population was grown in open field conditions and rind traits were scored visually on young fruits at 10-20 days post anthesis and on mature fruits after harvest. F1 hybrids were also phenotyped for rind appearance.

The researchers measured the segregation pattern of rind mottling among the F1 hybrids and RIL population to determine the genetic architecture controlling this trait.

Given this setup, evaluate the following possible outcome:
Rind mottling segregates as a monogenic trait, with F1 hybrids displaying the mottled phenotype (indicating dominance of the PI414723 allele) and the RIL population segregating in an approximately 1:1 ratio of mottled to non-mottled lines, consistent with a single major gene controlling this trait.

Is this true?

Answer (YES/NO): YES